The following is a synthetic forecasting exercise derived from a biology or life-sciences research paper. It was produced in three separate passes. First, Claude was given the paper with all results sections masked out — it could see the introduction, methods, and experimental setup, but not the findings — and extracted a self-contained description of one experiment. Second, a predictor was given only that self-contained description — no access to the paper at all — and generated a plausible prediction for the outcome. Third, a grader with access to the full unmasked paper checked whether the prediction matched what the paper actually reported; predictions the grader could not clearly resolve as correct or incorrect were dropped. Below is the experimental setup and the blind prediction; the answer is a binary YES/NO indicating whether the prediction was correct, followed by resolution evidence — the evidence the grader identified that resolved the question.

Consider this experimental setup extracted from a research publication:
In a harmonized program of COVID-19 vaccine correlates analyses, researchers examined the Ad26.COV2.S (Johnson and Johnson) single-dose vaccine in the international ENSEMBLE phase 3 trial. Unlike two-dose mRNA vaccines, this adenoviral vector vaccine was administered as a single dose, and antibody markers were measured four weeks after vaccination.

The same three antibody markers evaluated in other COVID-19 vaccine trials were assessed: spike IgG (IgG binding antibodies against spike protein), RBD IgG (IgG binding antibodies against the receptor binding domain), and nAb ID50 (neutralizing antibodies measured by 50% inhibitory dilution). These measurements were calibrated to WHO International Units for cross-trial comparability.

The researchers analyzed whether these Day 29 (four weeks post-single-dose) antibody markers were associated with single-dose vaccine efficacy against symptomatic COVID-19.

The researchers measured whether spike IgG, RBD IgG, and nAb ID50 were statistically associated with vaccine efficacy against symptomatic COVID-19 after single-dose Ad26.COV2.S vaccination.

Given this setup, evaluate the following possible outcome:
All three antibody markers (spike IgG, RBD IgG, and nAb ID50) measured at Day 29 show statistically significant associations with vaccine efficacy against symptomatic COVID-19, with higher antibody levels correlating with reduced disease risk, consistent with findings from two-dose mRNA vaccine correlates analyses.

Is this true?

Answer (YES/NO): NO